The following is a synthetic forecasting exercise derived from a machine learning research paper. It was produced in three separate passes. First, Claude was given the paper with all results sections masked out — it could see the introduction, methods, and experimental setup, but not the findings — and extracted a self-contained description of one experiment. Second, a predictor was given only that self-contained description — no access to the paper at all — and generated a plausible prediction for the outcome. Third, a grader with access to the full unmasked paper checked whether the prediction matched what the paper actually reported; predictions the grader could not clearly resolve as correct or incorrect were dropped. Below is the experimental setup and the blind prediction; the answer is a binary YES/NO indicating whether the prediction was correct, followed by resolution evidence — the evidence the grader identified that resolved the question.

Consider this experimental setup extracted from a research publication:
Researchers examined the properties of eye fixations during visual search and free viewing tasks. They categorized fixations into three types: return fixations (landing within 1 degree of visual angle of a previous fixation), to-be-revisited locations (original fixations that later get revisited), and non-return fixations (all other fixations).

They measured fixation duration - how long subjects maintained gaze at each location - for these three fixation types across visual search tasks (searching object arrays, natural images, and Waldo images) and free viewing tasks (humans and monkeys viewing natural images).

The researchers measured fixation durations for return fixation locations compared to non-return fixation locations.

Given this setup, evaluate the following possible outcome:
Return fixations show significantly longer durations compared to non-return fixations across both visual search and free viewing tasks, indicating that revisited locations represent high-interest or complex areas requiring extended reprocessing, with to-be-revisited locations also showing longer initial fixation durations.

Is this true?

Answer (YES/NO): NO